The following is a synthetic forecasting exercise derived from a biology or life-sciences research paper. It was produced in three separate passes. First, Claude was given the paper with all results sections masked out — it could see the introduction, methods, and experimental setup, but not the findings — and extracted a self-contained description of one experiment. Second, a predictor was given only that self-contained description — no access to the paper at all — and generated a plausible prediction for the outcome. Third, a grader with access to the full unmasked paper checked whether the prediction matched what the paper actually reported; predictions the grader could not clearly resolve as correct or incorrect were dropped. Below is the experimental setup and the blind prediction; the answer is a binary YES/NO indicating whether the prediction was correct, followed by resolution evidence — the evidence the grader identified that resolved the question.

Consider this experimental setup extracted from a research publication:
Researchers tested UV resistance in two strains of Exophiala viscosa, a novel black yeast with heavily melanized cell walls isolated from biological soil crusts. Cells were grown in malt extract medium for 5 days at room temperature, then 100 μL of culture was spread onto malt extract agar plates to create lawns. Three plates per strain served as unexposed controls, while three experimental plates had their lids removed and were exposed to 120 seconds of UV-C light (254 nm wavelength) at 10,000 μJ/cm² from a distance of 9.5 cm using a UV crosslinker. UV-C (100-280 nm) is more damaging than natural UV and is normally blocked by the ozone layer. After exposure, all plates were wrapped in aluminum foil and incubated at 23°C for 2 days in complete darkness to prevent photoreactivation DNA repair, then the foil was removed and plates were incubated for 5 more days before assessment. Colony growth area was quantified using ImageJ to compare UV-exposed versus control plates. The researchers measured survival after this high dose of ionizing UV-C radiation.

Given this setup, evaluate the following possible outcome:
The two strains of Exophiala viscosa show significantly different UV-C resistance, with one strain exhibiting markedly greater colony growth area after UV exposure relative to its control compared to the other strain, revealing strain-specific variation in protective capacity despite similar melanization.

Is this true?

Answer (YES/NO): NO